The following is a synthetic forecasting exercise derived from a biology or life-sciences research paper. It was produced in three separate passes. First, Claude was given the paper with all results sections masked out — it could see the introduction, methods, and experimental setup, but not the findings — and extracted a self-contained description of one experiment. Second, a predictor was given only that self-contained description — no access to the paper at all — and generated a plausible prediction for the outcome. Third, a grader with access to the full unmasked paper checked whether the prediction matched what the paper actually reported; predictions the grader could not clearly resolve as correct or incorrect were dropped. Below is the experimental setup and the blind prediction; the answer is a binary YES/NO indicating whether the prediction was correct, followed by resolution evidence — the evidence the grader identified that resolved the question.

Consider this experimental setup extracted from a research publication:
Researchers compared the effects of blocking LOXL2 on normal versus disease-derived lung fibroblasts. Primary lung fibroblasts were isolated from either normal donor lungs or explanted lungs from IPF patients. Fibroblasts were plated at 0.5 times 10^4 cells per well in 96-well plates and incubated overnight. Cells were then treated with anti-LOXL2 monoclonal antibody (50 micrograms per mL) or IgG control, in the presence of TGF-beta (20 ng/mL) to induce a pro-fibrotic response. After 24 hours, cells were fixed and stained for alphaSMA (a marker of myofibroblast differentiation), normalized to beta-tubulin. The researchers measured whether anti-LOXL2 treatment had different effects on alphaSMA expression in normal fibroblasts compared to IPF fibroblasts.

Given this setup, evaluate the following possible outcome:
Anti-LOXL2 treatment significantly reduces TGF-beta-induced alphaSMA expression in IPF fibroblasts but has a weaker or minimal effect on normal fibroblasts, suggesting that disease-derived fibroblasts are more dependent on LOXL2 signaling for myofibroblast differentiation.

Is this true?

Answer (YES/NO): NO